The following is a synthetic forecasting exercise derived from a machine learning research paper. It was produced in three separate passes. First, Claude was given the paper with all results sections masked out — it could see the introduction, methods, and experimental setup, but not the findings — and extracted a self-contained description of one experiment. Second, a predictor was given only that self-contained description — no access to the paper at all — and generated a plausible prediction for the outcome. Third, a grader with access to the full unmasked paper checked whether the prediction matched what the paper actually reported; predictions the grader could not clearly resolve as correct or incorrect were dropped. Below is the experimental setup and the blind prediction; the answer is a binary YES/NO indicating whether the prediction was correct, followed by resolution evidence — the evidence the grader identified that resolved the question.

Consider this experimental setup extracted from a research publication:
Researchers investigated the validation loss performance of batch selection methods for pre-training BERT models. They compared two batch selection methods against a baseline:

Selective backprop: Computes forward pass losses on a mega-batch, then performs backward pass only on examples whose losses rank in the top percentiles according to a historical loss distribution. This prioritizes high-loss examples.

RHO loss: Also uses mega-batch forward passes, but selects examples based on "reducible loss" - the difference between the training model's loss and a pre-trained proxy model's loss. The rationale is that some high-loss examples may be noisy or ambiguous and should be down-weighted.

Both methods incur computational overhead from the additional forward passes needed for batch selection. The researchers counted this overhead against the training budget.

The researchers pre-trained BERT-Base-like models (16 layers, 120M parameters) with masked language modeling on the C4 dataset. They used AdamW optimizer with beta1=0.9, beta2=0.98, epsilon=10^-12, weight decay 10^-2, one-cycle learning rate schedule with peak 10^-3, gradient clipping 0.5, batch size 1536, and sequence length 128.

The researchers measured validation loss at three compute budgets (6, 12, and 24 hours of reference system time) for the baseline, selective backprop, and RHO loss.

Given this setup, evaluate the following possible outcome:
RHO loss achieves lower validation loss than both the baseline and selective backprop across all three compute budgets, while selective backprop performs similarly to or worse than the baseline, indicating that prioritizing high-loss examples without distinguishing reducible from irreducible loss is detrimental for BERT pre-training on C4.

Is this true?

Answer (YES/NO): NO